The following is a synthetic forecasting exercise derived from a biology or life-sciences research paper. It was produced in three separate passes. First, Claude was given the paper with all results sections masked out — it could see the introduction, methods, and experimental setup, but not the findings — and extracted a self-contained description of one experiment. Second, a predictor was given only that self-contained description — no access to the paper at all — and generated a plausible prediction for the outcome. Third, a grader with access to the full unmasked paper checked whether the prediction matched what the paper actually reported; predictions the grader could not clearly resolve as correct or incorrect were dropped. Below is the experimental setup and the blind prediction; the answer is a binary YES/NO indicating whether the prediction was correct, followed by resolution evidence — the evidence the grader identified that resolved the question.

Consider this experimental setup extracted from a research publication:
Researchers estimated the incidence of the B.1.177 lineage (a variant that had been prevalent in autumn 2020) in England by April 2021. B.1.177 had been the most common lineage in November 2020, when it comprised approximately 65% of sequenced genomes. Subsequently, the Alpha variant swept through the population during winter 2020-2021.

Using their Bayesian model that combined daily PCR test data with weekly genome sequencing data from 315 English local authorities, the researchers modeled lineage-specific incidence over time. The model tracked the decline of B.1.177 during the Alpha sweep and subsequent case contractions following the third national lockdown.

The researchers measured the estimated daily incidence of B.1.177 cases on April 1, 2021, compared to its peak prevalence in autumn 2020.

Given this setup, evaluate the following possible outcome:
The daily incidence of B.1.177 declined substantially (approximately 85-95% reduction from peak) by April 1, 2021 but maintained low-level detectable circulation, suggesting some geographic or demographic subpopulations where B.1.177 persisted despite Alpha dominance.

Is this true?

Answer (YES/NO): NO